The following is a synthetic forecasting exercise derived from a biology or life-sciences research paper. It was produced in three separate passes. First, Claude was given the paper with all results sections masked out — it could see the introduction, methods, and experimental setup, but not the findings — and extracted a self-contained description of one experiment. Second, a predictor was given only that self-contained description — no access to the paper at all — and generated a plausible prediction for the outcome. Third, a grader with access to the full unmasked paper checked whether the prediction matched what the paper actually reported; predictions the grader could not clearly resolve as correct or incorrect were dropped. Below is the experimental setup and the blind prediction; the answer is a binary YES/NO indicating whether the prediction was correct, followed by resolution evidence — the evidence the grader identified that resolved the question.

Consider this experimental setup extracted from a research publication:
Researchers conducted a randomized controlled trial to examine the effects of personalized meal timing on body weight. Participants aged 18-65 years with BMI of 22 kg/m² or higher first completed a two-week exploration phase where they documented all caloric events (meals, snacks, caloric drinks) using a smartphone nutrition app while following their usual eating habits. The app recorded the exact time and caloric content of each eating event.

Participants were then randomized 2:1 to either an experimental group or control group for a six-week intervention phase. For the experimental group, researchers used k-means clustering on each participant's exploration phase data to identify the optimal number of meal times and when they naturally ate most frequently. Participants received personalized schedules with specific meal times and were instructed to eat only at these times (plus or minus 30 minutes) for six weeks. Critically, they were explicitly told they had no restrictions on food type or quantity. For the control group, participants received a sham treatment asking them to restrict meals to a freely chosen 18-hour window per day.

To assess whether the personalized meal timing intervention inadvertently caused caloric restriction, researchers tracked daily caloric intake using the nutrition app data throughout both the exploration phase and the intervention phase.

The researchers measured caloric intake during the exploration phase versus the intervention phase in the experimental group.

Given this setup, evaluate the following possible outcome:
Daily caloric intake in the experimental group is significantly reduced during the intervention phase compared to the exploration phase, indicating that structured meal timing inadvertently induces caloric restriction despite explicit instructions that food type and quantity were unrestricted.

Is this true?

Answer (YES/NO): NO